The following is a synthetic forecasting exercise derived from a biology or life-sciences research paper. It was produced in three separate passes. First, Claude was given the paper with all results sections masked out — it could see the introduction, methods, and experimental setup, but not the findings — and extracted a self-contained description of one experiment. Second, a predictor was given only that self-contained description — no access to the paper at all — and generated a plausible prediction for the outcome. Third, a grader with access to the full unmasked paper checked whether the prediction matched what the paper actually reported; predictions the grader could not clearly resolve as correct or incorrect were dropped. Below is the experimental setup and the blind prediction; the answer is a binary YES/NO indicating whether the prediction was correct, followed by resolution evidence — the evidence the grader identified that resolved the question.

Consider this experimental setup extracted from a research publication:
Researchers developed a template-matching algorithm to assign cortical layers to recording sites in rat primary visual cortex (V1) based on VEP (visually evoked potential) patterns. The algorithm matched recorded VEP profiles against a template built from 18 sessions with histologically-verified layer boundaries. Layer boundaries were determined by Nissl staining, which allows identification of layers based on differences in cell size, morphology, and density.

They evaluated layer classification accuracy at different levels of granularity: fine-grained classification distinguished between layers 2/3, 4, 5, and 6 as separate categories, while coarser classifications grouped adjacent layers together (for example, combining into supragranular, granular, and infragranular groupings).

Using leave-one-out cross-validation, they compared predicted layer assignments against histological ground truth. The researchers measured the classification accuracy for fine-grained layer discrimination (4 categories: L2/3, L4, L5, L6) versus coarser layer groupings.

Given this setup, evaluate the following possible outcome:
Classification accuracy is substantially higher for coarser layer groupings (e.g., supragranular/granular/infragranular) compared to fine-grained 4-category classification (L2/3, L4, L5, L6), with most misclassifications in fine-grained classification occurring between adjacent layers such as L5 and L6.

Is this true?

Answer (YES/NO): NO